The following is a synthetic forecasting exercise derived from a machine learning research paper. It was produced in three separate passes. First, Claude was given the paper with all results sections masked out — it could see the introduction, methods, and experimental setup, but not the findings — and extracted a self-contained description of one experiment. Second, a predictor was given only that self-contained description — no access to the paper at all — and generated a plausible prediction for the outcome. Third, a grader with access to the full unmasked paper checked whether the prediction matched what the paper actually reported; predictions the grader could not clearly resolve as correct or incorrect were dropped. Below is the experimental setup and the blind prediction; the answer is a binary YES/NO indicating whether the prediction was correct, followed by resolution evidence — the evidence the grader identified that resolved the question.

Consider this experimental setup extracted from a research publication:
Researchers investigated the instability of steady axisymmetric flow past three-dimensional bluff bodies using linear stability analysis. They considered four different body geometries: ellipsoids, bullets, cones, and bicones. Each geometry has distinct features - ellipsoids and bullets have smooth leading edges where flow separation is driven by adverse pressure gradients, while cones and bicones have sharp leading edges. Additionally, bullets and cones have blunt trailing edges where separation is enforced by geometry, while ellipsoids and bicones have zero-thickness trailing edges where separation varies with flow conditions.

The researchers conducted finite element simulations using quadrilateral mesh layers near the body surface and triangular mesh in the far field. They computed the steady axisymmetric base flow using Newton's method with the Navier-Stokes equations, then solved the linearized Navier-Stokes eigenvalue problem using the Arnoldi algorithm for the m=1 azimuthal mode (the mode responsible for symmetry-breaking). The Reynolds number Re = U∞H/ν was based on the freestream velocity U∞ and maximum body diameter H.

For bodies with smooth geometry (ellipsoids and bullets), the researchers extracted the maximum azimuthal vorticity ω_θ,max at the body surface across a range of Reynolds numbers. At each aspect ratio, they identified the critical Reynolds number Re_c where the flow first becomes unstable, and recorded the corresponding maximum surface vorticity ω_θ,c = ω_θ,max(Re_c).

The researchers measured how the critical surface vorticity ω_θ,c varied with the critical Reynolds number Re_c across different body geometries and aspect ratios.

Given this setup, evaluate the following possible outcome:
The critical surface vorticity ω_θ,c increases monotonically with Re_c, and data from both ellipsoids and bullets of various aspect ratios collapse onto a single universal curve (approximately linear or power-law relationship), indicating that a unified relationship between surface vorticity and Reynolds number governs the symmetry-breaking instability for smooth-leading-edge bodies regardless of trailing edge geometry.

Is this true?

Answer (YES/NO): YES